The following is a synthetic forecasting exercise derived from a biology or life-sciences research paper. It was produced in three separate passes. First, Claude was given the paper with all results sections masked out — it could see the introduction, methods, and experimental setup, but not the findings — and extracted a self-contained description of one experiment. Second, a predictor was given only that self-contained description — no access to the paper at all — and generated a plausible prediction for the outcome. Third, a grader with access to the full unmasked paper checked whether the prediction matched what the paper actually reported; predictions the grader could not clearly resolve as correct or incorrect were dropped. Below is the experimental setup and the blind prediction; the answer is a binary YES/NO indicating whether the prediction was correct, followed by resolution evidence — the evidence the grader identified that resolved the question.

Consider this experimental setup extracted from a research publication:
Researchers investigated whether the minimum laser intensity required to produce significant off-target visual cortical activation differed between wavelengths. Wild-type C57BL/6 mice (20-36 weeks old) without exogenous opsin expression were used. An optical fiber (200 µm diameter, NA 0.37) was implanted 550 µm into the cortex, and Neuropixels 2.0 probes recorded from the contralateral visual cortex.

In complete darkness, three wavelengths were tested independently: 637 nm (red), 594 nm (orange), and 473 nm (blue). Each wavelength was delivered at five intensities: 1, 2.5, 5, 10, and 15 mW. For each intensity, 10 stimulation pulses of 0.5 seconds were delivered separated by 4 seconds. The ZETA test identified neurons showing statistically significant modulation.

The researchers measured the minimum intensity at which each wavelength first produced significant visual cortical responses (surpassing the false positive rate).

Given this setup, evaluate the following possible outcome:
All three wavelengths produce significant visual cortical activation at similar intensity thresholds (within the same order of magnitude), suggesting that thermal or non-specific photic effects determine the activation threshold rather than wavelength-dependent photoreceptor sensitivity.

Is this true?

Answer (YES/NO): NO